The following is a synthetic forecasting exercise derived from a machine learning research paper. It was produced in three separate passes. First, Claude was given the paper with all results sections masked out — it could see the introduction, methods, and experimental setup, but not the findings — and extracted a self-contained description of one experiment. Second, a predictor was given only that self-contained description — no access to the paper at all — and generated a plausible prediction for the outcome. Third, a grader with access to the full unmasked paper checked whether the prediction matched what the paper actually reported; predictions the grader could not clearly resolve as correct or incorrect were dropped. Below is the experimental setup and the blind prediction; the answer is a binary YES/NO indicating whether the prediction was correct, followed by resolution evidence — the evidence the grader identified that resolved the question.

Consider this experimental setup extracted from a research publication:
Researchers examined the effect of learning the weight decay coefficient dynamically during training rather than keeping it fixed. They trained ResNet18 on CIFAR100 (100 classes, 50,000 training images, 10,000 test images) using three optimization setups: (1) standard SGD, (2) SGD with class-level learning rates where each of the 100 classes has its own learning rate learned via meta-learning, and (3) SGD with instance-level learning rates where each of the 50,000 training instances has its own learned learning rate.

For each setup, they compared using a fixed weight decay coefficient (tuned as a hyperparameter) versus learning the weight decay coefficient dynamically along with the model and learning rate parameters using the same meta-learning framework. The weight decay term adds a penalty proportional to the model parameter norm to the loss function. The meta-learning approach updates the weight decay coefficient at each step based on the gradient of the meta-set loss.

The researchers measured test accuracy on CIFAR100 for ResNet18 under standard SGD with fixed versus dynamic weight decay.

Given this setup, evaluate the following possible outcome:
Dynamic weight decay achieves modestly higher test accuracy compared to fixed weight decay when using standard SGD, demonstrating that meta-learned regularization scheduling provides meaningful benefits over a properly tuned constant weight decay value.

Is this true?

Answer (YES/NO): YES